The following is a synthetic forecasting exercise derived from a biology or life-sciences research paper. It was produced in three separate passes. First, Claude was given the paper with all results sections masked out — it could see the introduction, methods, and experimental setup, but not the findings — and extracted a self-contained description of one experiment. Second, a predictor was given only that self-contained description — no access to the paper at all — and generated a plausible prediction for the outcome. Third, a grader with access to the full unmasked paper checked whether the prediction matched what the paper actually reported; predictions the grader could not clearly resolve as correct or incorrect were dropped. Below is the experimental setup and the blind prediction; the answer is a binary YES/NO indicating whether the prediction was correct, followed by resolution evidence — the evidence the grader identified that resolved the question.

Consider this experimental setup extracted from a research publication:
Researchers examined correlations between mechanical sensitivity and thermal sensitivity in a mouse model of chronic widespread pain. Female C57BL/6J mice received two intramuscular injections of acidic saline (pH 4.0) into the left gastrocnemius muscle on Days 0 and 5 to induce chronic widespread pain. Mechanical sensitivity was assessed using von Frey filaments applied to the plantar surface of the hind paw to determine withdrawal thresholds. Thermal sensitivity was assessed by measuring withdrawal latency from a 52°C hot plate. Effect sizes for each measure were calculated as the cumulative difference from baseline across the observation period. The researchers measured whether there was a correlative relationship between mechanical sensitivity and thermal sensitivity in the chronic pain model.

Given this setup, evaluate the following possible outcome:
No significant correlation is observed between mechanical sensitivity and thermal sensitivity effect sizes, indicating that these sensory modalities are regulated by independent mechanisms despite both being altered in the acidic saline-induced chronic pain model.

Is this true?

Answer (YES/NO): YES